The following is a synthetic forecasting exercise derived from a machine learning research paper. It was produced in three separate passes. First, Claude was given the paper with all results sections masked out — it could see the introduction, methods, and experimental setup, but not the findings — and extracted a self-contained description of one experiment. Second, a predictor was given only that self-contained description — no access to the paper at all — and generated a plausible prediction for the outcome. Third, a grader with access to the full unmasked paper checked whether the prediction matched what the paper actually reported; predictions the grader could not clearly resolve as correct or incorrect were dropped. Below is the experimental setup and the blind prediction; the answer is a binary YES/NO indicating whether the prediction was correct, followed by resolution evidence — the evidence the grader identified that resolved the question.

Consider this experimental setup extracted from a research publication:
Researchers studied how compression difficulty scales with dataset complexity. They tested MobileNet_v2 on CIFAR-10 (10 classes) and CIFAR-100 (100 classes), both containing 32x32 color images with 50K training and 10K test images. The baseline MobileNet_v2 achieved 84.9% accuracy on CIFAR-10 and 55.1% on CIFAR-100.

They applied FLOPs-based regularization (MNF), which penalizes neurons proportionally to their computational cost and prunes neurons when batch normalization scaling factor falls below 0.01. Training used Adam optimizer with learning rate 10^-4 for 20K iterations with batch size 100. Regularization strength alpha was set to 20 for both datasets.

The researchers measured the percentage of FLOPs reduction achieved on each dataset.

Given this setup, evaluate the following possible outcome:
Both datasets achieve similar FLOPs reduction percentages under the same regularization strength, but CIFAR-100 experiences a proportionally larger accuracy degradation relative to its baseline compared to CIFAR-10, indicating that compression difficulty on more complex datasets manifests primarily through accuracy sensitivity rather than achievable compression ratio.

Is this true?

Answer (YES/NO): NO